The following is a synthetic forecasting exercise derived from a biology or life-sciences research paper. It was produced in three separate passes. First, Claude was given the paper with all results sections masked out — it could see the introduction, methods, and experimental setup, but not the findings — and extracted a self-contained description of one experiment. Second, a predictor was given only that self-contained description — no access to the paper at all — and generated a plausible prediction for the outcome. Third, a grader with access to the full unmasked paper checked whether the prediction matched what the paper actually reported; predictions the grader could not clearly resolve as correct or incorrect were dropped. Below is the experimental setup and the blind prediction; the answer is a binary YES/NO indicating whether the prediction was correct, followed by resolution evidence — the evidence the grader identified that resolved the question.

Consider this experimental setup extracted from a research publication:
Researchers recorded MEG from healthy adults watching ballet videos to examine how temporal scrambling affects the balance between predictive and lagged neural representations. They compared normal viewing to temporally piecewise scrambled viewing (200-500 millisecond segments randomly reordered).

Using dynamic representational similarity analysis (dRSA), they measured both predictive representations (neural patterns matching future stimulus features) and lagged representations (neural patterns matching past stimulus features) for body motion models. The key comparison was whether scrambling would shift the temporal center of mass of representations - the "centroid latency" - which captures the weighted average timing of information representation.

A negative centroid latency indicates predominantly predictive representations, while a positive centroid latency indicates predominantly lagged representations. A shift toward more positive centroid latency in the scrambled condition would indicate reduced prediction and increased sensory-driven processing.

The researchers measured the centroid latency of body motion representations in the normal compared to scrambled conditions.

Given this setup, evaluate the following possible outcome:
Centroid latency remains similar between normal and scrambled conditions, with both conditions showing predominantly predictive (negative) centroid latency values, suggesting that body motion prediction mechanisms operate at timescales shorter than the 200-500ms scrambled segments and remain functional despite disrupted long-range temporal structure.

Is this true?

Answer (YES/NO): NO